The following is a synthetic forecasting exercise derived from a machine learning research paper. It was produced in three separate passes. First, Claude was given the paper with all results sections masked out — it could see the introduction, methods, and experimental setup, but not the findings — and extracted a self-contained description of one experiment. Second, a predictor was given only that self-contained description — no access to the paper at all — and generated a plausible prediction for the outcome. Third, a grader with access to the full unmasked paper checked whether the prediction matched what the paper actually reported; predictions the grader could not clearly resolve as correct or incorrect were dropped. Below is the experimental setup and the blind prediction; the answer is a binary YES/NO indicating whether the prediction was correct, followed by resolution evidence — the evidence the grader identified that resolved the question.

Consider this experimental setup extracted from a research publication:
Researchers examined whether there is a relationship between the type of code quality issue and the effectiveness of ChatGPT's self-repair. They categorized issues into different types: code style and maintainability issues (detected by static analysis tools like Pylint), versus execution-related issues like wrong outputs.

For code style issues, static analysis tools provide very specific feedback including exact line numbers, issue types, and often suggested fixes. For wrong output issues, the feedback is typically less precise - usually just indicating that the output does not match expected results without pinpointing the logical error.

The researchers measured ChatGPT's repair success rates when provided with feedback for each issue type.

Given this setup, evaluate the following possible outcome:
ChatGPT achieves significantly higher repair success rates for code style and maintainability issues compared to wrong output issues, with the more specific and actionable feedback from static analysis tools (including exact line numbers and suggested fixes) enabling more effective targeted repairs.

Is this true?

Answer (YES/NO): YES